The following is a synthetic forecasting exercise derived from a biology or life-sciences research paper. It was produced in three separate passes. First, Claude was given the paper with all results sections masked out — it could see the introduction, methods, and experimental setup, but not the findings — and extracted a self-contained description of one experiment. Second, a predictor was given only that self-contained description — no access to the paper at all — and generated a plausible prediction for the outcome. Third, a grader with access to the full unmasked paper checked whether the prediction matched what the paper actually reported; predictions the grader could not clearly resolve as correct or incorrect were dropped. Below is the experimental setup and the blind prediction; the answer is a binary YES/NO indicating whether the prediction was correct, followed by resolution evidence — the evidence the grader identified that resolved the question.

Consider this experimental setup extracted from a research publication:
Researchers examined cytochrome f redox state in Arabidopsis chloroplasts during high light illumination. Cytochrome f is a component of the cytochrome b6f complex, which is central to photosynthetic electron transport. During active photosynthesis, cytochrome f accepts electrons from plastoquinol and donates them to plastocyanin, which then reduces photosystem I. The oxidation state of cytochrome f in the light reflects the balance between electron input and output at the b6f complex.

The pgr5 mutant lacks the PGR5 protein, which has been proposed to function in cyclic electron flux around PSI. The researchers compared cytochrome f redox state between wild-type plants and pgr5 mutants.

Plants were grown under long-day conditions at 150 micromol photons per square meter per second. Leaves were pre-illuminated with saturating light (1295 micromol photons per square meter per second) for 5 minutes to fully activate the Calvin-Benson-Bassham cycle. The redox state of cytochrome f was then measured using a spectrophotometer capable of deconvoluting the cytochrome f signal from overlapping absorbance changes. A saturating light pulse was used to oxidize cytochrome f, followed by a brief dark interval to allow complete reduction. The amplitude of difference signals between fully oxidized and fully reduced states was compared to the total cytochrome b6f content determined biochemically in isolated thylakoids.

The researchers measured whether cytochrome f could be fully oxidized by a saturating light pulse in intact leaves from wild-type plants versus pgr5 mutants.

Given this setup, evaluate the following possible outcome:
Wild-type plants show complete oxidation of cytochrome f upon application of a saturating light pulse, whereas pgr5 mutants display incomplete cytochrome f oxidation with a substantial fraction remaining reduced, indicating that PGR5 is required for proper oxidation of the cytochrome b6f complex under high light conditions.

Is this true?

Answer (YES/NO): YES